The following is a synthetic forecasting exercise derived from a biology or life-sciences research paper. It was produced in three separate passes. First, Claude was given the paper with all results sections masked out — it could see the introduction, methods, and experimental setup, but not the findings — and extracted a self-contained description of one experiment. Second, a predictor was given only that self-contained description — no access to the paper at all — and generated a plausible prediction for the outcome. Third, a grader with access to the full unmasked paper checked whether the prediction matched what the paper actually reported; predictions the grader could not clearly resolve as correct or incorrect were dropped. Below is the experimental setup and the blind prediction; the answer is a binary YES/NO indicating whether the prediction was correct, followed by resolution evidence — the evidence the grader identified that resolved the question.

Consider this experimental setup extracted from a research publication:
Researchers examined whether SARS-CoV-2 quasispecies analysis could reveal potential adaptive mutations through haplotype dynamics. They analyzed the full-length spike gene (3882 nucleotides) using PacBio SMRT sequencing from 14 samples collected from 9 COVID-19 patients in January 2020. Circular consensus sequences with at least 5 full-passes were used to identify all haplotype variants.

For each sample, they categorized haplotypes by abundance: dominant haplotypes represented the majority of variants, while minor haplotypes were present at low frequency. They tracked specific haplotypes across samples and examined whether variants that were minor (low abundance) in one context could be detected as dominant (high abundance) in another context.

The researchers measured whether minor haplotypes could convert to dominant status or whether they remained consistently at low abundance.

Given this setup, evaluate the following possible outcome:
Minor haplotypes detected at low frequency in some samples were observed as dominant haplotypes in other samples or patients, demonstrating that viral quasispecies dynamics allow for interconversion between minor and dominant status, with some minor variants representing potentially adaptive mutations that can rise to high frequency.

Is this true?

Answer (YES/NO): YES